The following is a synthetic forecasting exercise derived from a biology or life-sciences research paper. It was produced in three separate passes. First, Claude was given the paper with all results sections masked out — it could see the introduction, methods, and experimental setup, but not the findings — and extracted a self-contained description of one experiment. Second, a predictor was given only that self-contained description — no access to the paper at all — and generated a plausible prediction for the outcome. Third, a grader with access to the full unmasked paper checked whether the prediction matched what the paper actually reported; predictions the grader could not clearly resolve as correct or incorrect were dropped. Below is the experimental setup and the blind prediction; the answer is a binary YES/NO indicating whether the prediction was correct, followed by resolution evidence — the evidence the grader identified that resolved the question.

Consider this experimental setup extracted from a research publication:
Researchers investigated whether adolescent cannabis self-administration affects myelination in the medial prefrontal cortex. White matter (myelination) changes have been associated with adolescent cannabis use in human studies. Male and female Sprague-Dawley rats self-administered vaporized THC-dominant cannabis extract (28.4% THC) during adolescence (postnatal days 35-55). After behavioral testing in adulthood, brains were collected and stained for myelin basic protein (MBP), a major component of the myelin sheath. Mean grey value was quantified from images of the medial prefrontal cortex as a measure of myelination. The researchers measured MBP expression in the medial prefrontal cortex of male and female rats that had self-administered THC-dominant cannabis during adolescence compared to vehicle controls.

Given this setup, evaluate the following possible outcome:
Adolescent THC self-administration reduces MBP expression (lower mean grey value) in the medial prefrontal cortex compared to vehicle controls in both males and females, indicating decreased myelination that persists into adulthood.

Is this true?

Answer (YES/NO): NO